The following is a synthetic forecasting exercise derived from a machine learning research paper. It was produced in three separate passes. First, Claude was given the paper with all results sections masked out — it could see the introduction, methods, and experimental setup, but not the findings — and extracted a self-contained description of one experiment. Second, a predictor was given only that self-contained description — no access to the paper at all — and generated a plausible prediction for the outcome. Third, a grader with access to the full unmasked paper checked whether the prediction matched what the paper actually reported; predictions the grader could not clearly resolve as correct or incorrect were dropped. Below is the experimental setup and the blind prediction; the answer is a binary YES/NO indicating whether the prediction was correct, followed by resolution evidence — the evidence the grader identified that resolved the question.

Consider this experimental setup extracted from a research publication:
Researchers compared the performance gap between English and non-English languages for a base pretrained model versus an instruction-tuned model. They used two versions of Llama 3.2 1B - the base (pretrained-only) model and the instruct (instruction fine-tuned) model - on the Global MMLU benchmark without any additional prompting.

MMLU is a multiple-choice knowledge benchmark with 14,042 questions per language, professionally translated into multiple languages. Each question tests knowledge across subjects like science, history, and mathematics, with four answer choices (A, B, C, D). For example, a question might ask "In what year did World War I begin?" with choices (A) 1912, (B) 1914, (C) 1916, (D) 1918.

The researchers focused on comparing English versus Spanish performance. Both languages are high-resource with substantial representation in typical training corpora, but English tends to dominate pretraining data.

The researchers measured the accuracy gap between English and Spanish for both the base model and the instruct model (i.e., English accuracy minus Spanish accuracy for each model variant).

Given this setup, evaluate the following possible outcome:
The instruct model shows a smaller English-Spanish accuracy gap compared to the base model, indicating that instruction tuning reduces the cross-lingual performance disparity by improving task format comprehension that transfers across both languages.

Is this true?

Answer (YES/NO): NO